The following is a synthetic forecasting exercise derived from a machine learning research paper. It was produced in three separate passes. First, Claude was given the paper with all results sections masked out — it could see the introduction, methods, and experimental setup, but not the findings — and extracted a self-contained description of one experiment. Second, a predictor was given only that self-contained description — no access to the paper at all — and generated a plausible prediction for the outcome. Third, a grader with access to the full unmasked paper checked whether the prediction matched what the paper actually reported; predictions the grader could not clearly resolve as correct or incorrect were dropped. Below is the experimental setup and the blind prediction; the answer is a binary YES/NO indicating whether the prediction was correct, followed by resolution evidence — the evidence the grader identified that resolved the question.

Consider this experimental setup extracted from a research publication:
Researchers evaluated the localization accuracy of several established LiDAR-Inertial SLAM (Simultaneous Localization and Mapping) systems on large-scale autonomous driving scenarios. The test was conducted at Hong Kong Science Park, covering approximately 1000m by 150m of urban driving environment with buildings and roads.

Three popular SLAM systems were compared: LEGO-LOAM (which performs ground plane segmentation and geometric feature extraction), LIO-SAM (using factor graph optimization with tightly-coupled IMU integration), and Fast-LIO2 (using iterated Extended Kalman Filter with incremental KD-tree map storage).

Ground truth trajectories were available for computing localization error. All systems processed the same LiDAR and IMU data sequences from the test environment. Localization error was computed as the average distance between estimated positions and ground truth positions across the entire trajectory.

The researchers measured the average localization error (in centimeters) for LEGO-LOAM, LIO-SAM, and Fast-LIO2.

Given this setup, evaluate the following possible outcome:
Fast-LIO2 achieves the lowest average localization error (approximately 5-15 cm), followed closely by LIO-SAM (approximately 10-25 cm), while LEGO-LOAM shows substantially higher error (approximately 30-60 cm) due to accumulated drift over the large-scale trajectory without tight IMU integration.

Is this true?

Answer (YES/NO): NO